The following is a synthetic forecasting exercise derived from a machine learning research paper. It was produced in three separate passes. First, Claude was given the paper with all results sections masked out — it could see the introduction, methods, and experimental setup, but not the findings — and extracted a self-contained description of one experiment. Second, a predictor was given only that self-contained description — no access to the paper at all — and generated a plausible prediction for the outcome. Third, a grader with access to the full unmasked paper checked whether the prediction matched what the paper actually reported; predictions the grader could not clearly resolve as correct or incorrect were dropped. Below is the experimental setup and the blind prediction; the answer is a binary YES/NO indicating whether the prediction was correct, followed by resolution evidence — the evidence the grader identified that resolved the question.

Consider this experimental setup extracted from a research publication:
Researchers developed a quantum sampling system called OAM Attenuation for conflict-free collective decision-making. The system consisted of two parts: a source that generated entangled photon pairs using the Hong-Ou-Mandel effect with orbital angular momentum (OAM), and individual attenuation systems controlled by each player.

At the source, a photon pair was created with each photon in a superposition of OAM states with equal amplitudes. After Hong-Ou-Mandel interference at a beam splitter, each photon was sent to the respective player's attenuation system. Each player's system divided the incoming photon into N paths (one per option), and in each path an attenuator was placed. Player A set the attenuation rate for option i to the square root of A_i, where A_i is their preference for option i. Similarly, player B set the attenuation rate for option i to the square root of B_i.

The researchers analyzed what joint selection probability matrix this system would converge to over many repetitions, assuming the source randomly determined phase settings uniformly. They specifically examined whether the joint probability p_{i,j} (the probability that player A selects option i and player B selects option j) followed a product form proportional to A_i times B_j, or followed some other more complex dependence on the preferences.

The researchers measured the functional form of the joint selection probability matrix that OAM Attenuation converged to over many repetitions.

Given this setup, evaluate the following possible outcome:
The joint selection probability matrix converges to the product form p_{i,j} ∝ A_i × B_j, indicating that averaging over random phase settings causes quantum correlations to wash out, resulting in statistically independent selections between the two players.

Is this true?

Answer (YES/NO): YES